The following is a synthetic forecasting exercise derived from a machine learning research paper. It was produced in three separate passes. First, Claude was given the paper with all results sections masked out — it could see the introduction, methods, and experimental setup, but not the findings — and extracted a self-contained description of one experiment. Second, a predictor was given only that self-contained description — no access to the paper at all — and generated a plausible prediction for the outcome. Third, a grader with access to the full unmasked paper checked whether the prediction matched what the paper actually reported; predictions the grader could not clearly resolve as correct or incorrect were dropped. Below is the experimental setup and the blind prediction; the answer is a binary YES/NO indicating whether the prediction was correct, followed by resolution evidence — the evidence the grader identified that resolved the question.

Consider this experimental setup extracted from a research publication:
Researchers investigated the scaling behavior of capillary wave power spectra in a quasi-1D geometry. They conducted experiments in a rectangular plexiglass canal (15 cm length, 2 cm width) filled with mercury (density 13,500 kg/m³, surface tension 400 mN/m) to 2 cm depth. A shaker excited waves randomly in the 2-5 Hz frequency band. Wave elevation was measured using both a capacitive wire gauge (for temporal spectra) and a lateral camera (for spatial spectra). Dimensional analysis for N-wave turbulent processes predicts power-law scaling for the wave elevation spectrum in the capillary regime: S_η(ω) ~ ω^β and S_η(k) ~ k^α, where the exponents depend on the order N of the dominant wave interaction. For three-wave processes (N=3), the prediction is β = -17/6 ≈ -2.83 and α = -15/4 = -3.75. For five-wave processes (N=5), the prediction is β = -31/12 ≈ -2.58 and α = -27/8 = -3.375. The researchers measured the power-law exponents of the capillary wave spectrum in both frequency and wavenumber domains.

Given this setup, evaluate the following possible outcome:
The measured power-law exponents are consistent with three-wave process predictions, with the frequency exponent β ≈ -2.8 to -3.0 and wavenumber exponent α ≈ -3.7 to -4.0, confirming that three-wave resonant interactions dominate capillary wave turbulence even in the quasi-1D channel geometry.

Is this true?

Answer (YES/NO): NO